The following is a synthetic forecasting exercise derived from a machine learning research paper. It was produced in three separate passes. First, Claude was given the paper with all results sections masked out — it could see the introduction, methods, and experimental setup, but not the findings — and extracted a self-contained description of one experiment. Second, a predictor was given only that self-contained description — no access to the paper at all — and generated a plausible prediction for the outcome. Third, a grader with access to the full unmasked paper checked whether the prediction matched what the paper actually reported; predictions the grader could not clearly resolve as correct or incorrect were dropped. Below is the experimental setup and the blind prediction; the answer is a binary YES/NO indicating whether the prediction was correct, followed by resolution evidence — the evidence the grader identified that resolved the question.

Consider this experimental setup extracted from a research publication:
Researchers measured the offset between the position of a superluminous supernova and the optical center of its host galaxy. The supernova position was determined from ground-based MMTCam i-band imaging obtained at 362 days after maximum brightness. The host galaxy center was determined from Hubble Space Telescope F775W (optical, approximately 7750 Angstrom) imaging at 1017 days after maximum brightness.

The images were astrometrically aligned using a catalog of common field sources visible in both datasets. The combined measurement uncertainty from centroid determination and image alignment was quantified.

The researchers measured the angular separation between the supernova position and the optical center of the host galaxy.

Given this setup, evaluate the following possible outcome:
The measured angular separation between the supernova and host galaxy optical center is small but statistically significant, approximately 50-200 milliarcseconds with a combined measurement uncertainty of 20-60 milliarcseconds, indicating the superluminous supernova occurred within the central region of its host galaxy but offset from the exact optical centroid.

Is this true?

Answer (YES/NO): YES